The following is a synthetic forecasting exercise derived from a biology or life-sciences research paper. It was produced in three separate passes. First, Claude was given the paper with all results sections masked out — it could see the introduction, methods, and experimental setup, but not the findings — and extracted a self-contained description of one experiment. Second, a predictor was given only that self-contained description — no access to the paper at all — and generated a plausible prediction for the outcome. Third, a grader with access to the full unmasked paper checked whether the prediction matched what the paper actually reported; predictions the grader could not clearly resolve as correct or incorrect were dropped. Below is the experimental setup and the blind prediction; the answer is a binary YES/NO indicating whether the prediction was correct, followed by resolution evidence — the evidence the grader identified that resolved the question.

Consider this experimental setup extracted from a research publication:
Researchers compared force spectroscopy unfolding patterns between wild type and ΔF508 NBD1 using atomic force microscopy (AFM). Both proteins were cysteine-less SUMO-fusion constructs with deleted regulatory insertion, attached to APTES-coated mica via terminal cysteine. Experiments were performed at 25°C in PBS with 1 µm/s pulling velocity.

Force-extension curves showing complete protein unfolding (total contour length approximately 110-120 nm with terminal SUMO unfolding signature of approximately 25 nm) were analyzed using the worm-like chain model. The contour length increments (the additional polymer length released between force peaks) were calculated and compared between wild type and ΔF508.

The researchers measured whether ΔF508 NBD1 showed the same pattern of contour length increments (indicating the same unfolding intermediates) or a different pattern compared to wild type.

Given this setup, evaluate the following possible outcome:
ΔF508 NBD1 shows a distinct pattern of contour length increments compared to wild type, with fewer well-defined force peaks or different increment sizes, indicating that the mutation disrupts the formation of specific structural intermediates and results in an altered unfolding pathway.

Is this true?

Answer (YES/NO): YES